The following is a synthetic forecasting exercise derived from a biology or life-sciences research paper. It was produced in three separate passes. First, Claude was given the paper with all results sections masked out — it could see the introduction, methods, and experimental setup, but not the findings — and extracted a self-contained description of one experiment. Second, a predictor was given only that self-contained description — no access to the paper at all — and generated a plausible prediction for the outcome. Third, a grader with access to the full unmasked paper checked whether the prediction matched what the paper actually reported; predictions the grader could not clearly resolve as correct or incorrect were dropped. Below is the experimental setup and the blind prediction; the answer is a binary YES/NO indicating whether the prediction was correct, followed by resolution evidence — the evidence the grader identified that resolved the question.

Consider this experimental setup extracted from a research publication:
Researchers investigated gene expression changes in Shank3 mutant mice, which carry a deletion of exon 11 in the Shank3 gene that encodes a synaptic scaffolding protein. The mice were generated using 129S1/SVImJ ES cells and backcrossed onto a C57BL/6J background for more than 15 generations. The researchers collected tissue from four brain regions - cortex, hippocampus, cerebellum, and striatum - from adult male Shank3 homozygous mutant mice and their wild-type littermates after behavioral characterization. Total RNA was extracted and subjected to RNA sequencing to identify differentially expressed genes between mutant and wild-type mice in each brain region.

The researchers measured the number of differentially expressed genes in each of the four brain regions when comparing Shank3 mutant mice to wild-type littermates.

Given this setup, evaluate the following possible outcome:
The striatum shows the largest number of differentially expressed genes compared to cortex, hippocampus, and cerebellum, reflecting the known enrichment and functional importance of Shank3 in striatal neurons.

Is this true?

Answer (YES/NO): YES